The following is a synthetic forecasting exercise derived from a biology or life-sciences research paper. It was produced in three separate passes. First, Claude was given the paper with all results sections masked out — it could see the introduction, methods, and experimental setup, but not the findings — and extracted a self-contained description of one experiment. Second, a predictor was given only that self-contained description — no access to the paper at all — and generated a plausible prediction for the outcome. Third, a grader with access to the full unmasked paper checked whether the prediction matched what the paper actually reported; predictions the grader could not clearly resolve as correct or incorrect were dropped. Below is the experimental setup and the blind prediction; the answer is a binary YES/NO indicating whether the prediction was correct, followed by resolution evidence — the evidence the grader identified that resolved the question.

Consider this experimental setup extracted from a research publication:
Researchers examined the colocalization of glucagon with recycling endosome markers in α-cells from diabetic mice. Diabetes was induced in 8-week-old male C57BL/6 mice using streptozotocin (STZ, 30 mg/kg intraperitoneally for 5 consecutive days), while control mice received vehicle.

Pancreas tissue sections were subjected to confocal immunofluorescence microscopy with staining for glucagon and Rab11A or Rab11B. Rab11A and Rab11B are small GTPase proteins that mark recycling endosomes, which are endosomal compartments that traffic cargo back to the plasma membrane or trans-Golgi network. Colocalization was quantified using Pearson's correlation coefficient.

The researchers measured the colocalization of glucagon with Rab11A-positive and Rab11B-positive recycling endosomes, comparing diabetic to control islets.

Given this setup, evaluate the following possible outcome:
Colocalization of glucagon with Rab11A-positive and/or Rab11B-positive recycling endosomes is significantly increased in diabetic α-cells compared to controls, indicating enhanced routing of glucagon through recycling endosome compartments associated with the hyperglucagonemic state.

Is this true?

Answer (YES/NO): NO